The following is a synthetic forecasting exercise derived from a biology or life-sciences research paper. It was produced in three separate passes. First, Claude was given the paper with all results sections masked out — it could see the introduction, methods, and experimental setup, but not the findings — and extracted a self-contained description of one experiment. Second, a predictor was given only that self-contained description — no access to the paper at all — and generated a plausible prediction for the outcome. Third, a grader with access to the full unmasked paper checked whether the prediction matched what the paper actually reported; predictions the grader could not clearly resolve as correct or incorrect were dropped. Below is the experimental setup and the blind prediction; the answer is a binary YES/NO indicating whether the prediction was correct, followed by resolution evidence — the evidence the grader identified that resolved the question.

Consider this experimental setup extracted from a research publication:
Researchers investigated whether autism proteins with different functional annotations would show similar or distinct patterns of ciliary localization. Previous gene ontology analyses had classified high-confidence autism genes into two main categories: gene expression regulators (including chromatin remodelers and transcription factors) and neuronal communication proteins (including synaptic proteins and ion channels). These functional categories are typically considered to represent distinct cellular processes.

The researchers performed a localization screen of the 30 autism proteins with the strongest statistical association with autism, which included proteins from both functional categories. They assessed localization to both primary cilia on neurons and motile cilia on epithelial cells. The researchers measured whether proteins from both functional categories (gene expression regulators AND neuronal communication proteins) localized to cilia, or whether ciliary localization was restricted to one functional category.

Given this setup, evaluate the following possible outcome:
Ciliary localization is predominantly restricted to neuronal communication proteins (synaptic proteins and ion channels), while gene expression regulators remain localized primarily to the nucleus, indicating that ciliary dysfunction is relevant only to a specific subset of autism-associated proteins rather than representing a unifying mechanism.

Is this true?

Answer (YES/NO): NO